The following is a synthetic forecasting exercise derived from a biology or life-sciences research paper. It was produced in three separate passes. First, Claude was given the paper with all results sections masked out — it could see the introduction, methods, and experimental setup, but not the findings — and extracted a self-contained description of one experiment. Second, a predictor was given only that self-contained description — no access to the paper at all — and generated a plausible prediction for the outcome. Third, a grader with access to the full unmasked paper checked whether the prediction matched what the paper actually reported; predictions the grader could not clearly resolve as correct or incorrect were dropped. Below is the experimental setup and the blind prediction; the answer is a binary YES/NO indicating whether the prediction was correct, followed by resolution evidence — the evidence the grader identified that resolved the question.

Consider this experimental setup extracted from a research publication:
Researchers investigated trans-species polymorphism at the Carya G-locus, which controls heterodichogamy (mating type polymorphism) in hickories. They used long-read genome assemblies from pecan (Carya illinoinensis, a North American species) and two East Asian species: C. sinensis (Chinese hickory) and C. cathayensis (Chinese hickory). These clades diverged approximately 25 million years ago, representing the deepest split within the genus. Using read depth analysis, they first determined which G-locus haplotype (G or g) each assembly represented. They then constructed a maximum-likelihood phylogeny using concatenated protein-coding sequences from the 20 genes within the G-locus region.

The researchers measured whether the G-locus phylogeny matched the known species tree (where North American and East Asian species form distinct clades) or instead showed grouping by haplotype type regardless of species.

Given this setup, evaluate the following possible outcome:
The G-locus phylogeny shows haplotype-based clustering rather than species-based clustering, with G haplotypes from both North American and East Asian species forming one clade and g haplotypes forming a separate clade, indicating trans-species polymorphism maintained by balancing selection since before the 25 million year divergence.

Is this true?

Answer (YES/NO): YES